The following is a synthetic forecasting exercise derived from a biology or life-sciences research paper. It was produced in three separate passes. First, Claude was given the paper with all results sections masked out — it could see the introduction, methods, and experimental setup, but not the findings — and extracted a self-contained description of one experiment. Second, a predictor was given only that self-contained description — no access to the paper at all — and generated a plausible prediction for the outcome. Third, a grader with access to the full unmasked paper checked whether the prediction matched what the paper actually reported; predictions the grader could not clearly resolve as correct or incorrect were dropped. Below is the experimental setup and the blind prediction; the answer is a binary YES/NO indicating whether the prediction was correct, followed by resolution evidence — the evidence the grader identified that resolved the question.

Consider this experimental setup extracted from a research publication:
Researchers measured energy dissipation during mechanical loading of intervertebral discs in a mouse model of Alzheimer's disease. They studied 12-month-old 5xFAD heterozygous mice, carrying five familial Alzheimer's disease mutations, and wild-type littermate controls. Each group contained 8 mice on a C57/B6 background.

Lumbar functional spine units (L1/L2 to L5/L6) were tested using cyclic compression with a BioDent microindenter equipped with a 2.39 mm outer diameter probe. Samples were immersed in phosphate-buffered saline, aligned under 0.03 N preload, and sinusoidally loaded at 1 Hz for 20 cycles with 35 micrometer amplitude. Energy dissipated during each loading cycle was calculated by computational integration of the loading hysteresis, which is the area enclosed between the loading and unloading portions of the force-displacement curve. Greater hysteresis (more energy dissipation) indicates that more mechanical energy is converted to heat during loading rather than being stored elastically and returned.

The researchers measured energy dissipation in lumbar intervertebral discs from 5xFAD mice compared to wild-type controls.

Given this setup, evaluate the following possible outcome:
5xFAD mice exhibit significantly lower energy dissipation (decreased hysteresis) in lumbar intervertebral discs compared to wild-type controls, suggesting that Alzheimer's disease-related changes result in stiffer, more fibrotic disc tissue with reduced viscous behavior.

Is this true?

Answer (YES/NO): NO